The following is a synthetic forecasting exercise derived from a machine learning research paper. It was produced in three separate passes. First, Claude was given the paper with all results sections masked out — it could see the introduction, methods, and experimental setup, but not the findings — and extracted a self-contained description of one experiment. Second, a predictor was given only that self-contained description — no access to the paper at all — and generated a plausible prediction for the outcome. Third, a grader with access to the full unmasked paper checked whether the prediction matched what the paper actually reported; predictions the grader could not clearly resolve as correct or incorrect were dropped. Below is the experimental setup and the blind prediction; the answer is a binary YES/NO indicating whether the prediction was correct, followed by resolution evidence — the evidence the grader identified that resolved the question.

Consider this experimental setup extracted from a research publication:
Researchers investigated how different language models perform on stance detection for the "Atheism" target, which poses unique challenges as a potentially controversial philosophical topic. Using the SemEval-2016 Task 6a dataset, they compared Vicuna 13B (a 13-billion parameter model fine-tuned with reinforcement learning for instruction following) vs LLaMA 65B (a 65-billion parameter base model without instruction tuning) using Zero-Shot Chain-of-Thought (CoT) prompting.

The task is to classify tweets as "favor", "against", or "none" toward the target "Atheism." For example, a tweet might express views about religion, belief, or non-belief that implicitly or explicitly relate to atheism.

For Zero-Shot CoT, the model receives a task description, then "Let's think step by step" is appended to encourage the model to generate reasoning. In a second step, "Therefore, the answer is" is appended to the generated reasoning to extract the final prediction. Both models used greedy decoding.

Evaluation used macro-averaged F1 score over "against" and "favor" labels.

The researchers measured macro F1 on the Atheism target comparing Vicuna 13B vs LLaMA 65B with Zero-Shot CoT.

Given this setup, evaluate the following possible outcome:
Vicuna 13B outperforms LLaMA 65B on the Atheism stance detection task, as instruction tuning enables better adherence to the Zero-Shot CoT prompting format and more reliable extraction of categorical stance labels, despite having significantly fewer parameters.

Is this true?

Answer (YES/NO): NO